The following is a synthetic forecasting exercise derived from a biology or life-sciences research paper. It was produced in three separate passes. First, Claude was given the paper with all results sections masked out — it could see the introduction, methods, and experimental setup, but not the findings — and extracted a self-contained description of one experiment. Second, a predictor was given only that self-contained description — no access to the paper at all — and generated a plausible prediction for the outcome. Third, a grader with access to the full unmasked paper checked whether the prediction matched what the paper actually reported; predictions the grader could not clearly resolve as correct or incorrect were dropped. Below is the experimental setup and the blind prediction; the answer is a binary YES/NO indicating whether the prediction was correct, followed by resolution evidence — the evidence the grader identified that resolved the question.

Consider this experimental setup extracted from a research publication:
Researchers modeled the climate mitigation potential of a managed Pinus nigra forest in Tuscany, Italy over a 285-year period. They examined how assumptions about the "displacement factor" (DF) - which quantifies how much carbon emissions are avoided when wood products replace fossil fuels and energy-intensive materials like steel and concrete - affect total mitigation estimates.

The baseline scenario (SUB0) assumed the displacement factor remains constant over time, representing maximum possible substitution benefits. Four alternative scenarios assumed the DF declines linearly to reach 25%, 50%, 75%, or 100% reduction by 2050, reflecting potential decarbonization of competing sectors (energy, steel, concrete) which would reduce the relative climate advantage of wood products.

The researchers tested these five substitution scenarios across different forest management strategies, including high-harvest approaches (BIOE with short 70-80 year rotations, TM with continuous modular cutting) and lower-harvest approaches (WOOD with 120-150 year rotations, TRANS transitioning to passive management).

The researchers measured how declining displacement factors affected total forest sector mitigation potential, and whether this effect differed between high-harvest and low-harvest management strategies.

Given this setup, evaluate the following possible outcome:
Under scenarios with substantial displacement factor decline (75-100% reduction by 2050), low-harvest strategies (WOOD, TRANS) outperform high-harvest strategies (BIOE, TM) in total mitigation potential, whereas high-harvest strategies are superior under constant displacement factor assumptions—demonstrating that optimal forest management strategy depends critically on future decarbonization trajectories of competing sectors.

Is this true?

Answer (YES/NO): NO